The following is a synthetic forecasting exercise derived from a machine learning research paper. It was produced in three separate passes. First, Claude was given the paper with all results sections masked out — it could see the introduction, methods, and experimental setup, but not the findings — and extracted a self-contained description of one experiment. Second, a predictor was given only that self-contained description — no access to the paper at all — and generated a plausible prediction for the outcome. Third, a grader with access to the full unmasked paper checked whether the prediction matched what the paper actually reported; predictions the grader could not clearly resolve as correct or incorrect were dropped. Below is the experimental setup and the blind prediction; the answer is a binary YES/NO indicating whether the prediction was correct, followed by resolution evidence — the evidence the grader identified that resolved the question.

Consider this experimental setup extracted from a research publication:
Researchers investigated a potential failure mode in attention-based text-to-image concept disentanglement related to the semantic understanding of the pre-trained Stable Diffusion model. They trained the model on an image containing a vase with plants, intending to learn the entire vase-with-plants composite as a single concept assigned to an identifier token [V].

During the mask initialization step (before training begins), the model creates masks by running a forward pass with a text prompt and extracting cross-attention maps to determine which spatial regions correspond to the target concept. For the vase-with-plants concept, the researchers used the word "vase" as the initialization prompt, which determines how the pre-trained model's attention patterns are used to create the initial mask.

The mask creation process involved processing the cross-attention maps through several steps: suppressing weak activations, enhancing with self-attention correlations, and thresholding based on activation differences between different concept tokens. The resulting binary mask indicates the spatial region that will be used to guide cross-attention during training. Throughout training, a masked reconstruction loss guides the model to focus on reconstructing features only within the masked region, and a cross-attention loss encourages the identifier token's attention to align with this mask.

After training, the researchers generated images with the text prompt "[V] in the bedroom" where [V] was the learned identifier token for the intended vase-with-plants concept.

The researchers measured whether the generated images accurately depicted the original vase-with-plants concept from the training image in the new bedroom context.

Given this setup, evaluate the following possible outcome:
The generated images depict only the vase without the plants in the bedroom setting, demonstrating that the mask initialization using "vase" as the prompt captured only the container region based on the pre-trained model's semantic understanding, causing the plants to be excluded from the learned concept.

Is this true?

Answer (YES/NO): NO